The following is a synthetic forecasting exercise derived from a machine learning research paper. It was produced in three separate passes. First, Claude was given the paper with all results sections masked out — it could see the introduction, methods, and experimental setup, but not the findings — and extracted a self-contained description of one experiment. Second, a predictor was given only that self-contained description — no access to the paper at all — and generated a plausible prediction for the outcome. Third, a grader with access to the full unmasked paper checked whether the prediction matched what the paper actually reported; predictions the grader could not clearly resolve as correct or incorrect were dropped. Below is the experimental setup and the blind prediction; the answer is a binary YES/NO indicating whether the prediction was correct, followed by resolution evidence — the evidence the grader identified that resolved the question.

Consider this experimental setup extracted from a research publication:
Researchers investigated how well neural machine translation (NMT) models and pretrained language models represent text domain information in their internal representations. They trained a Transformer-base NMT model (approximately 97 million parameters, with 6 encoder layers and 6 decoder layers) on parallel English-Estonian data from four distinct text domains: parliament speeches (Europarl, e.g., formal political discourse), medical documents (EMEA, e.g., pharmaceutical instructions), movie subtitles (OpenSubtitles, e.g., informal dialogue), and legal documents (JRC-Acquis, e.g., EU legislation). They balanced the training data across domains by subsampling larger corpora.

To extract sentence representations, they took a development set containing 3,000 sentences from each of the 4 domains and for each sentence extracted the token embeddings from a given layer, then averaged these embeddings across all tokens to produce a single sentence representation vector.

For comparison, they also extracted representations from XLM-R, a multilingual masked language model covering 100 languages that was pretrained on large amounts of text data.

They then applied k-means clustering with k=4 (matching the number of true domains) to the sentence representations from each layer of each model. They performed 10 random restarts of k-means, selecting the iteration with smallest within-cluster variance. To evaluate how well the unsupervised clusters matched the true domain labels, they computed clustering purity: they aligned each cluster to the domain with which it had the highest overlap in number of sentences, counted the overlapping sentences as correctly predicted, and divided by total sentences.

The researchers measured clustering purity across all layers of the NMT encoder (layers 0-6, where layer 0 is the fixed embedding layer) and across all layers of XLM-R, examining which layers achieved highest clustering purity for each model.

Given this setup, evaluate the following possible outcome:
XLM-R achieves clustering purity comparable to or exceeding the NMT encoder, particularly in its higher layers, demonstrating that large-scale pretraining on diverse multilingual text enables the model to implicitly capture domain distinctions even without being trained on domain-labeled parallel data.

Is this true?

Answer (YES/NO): NO